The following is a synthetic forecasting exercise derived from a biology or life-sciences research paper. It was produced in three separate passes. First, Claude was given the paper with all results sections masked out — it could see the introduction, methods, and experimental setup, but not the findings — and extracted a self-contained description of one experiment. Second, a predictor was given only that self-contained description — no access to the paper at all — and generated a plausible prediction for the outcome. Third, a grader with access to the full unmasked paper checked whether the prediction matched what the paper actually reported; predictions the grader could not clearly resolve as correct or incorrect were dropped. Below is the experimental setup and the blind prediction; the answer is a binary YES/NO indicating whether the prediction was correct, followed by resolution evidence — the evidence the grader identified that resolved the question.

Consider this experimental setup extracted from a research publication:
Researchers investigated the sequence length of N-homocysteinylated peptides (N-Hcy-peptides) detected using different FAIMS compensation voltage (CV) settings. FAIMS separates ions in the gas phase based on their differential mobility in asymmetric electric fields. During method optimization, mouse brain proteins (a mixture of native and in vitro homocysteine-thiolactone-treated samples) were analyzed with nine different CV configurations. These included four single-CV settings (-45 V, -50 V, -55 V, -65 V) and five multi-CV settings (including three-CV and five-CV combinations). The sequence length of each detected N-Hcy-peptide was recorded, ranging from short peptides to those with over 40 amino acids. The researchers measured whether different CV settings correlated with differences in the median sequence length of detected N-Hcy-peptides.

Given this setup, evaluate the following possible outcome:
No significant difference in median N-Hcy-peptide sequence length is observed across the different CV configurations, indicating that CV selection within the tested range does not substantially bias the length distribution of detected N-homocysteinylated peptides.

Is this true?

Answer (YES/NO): NO